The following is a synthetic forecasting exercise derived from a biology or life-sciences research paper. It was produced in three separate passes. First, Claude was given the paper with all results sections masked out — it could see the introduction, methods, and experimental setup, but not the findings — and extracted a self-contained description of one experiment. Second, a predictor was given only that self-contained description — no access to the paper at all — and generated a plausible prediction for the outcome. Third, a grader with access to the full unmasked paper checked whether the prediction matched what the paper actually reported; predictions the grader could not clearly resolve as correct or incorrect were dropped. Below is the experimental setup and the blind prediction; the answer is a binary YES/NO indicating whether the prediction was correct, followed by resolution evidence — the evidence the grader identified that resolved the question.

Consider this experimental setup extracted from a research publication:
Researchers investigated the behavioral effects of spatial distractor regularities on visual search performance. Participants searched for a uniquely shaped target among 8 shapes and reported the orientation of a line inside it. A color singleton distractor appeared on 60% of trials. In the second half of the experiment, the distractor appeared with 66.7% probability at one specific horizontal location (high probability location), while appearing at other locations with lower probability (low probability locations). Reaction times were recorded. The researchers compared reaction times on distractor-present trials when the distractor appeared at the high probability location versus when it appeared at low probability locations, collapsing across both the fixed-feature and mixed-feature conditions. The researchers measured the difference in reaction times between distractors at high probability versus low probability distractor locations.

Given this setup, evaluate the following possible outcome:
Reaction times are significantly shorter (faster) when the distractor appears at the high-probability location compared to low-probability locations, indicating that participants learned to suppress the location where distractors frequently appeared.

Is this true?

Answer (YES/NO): YES